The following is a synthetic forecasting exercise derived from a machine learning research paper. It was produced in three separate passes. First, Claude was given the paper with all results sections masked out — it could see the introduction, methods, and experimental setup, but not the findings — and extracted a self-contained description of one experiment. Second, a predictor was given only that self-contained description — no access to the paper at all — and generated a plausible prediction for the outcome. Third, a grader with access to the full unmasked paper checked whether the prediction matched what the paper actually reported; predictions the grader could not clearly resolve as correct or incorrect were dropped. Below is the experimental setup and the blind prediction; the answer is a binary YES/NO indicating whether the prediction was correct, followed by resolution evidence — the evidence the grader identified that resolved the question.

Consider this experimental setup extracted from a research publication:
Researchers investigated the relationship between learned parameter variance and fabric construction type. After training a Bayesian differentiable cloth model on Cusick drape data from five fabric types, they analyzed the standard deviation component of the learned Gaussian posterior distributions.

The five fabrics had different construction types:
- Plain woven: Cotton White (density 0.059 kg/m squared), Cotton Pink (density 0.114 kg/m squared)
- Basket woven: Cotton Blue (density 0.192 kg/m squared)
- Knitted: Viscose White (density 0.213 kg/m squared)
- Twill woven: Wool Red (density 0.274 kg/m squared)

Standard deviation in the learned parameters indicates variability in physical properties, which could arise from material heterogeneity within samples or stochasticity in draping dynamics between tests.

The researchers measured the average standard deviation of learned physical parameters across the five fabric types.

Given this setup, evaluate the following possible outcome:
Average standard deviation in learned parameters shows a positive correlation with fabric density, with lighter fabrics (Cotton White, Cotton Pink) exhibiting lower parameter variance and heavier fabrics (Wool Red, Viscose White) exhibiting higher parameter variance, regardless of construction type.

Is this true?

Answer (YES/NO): NO